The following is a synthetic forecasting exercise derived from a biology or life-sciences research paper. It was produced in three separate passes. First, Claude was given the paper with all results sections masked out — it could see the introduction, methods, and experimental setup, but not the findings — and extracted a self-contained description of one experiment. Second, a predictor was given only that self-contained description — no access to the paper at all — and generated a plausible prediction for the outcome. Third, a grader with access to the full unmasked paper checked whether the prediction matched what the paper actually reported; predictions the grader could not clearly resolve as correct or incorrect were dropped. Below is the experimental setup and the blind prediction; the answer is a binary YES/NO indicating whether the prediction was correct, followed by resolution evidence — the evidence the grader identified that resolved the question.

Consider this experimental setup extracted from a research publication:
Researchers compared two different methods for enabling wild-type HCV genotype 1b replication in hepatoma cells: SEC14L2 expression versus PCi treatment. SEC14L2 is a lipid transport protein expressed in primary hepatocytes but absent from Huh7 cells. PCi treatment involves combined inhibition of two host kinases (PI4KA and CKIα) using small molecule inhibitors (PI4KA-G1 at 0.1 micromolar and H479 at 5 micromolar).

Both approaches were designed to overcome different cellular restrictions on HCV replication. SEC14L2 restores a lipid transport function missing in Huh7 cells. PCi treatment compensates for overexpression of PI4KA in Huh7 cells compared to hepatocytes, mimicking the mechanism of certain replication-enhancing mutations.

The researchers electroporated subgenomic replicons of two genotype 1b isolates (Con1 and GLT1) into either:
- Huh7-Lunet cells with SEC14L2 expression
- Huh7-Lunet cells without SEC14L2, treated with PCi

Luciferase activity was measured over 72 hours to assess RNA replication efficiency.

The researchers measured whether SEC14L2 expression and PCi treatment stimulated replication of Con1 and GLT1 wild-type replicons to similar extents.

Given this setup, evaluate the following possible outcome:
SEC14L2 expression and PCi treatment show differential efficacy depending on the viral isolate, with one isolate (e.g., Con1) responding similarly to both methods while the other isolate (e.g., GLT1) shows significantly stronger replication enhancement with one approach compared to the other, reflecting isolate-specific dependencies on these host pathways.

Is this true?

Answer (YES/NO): NO